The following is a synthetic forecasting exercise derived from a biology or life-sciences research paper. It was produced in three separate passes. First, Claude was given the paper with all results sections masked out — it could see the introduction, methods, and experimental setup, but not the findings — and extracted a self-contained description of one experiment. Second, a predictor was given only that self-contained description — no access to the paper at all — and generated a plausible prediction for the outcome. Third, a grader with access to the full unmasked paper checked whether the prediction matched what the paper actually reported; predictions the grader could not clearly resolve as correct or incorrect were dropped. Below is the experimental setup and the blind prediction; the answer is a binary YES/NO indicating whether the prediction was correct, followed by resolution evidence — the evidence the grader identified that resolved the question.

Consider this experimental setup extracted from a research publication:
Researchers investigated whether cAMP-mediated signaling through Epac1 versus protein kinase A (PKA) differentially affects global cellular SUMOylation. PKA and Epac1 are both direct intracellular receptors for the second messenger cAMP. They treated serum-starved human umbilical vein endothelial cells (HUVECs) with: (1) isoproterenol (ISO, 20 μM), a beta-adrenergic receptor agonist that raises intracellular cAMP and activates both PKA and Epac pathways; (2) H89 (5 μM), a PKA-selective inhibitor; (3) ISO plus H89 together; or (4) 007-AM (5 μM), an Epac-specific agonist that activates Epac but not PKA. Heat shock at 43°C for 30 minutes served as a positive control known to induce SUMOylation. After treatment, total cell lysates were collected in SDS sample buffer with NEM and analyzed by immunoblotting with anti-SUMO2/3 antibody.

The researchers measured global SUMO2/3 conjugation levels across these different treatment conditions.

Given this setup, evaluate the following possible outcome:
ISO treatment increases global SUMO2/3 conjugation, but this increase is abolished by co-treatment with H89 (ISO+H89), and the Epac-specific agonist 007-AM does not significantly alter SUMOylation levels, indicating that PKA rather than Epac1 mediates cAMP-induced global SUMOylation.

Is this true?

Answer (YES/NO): NO